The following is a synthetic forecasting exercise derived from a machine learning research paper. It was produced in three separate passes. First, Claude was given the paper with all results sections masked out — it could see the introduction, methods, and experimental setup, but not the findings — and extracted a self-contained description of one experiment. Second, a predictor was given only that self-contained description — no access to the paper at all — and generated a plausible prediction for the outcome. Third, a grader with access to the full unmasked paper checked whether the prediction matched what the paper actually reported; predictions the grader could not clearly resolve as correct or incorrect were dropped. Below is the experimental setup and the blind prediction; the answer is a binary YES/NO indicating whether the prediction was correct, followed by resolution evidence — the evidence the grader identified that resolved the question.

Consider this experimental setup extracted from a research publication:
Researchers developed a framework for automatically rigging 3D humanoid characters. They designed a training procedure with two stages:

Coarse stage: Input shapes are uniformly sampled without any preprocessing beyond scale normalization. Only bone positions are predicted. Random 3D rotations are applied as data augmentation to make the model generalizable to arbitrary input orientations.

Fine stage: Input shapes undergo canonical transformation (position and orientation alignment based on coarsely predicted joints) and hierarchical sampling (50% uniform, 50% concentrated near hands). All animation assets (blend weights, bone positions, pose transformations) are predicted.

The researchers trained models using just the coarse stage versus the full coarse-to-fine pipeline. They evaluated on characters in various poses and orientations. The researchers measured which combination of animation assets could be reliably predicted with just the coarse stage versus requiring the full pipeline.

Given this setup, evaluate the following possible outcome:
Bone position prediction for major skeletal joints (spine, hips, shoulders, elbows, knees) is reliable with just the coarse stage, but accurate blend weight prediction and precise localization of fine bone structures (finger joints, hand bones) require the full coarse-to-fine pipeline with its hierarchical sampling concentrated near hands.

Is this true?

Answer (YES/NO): YES